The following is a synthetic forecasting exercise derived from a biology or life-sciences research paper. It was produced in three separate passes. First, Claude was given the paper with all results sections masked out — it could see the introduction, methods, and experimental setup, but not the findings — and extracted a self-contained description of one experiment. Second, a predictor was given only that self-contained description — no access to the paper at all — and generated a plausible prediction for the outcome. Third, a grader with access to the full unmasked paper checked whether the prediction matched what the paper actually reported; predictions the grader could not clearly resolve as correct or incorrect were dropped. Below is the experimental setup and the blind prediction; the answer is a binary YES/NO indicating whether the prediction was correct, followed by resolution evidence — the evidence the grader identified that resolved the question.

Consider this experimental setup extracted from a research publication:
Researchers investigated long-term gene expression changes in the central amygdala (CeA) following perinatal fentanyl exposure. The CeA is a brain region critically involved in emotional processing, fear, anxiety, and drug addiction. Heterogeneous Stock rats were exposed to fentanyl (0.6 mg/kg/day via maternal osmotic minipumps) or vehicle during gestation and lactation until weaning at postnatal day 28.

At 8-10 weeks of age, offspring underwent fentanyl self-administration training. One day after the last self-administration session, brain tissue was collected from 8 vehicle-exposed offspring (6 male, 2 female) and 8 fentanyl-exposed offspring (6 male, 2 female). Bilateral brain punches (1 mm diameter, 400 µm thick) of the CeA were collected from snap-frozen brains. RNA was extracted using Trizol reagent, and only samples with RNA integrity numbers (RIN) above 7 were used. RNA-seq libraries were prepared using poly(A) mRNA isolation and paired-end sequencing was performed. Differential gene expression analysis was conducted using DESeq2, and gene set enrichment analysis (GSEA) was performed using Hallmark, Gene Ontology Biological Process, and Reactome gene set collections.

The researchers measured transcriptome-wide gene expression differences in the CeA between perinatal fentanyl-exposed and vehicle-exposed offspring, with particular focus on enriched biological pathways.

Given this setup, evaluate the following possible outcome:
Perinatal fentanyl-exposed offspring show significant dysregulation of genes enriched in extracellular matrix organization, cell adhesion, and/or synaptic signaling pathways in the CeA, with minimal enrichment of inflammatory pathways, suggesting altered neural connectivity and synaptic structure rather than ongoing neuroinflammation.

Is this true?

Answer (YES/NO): NO